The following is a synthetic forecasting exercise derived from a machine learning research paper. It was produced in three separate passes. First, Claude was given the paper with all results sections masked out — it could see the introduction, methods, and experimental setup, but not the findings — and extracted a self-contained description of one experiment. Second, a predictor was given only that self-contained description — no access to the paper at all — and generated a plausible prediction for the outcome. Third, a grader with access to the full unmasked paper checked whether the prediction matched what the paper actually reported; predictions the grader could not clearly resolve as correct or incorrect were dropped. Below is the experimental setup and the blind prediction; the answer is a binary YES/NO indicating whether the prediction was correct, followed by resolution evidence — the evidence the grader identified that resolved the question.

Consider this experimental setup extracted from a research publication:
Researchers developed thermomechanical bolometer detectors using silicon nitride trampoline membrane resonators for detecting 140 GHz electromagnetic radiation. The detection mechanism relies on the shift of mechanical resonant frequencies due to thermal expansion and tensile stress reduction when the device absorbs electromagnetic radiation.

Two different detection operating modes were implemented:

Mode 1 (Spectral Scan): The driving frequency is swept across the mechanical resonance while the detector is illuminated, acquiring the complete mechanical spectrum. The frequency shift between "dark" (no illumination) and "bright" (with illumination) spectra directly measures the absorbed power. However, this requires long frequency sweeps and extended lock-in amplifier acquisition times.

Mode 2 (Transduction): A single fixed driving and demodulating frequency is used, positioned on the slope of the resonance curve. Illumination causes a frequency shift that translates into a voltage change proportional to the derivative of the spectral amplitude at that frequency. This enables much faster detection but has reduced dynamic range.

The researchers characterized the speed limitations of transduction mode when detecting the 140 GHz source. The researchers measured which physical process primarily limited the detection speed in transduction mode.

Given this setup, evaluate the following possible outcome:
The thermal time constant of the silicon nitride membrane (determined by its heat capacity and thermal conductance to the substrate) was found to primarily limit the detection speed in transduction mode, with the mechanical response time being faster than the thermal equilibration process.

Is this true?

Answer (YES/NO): YES